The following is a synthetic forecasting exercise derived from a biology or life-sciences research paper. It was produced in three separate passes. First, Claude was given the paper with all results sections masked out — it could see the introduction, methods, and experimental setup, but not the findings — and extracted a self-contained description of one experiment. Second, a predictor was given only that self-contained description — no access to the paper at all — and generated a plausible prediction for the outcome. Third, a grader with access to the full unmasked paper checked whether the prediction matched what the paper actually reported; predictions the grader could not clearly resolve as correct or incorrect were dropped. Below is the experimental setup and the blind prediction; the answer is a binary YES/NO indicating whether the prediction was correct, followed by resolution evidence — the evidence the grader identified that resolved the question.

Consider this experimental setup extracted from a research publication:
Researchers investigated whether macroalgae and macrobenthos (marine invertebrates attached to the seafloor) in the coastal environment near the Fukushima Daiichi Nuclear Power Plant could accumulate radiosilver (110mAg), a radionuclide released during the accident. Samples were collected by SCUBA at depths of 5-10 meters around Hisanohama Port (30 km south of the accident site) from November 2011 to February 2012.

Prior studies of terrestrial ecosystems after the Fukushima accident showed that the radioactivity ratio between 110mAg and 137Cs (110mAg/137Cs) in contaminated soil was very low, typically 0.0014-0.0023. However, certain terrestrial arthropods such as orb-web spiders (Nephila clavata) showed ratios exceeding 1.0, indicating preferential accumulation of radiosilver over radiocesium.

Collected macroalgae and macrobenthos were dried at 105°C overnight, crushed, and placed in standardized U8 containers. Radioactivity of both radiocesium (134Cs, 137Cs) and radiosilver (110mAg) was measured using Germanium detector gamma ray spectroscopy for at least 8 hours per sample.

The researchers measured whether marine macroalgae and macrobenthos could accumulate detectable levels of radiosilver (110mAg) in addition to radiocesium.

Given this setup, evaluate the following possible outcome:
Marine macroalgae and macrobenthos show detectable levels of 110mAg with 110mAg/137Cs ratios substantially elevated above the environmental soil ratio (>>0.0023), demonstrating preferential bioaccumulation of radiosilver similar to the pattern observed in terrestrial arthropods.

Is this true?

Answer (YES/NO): YES